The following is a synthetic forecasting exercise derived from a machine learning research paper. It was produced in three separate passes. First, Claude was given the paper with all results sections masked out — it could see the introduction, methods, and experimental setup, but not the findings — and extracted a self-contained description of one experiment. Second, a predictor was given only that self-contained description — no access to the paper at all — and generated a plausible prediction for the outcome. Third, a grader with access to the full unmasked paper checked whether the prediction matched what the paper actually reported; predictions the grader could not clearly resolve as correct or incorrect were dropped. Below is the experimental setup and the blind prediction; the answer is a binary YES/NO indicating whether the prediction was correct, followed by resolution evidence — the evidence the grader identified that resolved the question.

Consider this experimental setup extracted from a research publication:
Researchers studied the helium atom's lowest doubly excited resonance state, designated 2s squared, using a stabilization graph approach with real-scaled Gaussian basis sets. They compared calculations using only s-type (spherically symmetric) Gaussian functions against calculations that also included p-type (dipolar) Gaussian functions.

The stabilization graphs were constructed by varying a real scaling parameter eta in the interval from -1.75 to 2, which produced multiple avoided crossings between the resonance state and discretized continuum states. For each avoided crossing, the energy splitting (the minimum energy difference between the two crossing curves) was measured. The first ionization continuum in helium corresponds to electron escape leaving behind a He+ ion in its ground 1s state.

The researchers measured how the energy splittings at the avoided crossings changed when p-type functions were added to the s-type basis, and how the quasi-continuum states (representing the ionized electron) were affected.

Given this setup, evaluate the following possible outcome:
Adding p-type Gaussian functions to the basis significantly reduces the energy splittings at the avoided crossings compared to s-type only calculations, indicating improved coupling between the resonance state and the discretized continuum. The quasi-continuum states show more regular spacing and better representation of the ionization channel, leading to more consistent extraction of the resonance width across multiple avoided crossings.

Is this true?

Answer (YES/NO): NO